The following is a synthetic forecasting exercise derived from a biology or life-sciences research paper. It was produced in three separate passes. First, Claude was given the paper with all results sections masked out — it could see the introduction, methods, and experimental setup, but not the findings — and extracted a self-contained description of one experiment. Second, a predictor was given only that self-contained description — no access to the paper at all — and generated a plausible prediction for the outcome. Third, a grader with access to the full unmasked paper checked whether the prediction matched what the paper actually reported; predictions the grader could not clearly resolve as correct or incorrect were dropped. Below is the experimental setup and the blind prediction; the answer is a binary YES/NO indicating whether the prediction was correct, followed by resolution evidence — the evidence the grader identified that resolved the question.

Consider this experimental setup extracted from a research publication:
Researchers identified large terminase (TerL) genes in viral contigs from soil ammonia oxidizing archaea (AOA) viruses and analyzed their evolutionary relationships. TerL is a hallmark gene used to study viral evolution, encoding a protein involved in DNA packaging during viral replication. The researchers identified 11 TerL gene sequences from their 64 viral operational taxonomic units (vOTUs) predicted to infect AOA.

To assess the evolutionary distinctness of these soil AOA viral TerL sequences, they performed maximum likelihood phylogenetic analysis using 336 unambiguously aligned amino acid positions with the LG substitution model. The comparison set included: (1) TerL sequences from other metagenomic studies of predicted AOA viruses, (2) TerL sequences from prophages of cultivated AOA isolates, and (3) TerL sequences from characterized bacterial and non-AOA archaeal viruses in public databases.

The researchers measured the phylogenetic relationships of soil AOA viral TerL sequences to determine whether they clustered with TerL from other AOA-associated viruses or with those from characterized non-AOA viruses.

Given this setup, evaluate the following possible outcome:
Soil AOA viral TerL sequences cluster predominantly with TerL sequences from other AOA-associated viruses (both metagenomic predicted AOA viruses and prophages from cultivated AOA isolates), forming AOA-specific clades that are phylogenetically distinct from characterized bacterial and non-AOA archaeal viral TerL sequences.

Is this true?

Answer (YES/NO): YES